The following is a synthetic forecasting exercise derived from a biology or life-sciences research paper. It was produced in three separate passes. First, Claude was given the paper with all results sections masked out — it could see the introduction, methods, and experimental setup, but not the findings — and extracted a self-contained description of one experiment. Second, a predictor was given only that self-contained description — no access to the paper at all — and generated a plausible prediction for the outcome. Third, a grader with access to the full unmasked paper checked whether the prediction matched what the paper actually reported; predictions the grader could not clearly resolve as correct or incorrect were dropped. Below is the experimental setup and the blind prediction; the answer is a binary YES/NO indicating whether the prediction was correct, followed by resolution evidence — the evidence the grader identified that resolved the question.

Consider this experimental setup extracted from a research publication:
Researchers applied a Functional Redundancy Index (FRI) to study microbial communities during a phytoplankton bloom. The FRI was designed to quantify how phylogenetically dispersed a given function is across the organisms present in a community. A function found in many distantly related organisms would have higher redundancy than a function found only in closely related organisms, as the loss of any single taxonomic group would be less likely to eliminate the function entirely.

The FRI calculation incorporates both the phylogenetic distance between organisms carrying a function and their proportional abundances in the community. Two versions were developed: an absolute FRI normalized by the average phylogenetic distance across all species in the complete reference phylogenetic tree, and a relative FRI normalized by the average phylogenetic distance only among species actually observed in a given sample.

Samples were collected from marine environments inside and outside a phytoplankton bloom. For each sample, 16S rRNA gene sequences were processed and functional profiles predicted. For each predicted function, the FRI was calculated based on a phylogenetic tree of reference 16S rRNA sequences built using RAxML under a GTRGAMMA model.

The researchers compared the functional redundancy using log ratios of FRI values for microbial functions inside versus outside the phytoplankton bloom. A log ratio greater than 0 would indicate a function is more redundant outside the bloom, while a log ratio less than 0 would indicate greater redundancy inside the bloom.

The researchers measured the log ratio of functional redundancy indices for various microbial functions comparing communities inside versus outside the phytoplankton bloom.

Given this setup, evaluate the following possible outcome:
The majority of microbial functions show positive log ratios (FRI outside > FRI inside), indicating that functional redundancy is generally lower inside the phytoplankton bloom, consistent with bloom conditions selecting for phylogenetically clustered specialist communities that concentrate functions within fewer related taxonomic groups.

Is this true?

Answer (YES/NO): YES